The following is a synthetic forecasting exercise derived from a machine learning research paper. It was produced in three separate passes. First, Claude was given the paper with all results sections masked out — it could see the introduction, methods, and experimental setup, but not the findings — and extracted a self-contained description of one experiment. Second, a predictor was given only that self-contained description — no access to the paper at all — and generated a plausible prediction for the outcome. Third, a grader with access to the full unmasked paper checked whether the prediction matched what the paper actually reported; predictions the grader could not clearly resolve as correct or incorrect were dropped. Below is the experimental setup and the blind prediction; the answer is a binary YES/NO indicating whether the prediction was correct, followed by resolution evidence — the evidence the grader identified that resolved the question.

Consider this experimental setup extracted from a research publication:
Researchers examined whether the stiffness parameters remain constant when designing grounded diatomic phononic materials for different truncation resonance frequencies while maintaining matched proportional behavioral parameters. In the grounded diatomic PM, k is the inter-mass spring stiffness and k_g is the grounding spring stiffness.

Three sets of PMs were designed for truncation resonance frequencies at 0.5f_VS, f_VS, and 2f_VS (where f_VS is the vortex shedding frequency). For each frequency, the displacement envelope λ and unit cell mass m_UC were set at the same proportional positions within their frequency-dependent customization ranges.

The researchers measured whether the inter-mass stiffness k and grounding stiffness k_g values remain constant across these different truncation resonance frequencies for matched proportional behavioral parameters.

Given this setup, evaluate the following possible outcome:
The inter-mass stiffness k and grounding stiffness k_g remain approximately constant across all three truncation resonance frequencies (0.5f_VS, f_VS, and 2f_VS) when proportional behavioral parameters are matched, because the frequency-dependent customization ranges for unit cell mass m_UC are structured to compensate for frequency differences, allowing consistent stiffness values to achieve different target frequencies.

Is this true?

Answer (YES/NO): YES